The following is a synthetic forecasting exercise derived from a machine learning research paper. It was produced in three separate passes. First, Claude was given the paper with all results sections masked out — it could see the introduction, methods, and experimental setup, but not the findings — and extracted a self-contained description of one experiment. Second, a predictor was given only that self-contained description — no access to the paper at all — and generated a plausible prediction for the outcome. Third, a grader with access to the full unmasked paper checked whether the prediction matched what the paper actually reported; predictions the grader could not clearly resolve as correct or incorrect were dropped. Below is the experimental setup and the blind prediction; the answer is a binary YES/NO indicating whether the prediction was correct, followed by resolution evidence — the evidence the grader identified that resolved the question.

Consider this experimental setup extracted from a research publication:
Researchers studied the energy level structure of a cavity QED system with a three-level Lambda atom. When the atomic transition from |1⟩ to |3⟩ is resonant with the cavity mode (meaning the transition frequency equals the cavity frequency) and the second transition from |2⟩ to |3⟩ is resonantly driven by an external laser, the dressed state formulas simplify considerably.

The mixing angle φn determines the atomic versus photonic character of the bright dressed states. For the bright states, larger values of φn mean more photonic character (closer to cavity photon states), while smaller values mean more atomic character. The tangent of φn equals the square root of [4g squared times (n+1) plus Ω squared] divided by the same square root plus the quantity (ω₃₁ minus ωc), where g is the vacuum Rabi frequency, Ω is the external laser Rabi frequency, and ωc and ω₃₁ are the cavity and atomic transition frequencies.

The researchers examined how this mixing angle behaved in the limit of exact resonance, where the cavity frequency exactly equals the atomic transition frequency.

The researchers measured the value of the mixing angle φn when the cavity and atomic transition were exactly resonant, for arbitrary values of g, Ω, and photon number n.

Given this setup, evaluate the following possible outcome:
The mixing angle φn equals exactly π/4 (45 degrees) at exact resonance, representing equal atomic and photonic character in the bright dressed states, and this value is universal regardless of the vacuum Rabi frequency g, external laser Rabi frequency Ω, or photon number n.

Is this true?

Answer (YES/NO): YES